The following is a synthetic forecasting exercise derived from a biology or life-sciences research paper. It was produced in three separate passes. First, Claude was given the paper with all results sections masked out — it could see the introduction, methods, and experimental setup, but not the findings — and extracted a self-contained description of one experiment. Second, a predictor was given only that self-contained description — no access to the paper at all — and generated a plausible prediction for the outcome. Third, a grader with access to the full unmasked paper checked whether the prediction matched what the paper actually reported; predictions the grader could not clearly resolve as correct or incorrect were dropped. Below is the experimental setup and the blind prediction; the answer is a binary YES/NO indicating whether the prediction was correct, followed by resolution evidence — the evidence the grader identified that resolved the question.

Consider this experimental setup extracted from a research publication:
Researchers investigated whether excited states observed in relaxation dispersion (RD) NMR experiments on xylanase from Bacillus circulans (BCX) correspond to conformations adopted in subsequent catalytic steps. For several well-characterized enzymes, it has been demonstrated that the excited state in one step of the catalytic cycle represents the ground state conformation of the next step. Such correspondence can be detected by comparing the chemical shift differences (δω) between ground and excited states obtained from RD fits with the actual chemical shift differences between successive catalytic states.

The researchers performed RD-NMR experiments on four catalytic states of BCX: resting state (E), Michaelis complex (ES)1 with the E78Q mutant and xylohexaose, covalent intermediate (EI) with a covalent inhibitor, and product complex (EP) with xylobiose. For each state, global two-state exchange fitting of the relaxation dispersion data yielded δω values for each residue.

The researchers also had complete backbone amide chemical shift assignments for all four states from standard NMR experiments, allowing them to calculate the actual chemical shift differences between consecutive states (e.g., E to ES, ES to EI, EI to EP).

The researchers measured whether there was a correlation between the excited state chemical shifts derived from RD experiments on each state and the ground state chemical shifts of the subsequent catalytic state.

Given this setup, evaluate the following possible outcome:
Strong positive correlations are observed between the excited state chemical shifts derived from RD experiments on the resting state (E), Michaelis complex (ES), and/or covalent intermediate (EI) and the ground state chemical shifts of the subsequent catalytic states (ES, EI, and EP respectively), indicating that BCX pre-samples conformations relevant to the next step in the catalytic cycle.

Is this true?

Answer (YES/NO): NO